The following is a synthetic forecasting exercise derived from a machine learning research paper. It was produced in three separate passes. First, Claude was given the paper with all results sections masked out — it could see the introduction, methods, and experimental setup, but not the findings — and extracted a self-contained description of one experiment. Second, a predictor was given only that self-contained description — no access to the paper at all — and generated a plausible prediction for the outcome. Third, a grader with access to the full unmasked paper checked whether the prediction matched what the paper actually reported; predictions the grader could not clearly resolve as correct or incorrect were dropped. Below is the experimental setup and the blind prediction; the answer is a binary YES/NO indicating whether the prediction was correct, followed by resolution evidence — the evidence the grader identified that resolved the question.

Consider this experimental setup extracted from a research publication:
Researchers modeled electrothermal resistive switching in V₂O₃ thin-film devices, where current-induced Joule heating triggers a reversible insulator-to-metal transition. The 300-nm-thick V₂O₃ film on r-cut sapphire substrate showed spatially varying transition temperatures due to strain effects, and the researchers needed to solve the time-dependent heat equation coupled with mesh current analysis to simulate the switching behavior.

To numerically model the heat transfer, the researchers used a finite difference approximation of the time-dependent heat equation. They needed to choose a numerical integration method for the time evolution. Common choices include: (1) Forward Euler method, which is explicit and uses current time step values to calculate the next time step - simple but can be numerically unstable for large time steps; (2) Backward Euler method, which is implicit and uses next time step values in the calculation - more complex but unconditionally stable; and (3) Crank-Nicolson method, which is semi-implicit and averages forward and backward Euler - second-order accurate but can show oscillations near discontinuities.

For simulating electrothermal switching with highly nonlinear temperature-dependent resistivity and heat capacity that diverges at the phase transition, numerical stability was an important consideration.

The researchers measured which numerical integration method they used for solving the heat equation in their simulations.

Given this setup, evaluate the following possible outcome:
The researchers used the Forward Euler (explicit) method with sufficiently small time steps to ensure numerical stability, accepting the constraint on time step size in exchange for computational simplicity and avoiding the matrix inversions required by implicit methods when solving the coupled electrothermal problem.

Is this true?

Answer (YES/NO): NO